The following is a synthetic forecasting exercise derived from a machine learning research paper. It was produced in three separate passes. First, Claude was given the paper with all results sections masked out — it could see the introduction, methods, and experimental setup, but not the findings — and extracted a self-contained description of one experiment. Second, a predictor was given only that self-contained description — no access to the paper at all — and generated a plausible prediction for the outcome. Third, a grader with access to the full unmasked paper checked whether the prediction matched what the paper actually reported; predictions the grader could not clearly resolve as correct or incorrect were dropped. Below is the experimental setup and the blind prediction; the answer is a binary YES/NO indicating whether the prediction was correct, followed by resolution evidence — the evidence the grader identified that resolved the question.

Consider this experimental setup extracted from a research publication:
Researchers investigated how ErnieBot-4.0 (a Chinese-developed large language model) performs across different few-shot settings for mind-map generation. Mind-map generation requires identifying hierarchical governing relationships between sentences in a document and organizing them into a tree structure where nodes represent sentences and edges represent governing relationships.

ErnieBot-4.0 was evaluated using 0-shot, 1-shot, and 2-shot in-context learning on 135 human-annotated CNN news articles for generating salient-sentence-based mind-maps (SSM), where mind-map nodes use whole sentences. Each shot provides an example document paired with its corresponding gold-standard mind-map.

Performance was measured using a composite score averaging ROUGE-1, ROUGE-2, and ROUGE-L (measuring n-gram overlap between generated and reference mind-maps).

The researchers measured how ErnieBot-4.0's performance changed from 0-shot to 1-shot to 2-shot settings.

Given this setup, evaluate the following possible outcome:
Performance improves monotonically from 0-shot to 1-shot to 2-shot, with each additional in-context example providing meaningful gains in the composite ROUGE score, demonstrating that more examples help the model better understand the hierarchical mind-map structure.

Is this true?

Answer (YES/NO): NO